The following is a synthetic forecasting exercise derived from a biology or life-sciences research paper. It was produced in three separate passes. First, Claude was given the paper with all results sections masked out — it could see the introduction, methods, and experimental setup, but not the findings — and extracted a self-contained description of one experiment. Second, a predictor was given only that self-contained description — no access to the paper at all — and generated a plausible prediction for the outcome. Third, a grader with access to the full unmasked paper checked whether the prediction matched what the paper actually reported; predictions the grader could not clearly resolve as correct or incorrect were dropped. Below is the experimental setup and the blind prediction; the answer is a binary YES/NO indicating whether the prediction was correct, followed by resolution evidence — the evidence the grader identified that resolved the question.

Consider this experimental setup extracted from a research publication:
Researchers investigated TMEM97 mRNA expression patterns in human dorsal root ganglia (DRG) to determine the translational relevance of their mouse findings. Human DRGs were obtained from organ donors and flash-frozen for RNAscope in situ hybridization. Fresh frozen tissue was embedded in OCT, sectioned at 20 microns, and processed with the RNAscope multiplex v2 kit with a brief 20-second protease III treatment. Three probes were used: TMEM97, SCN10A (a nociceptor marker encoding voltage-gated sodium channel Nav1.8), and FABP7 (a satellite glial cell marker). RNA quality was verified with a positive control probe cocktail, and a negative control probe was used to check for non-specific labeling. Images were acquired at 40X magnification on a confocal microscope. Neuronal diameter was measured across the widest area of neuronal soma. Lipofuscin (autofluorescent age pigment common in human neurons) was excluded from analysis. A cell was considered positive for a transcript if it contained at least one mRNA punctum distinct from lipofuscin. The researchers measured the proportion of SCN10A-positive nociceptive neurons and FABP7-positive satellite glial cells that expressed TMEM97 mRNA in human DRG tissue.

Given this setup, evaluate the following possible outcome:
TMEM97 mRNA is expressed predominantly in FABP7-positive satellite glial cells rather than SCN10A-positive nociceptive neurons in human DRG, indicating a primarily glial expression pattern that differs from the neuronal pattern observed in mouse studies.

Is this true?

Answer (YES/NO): NO